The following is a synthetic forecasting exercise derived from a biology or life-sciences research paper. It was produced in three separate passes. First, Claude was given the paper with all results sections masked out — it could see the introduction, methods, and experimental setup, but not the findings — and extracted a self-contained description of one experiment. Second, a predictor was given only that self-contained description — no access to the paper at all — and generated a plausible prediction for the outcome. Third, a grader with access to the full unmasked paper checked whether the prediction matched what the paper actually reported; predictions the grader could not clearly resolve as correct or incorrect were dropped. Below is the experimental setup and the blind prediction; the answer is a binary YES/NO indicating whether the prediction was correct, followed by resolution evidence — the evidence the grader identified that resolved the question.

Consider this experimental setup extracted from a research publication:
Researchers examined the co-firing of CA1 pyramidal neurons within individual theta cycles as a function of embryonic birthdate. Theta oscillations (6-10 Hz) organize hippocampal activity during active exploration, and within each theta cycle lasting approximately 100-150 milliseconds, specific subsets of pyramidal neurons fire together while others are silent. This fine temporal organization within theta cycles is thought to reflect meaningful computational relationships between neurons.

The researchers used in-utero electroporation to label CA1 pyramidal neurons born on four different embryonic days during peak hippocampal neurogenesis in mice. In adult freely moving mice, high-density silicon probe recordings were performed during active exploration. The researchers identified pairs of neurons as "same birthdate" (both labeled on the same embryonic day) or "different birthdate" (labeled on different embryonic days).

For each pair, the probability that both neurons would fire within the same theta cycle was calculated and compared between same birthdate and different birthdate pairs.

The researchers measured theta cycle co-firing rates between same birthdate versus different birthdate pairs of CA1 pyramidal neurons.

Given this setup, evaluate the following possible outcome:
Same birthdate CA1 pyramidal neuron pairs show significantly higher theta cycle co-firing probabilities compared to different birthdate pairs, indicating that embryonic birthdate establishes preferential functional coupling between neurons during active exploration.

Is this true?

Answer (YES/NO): YES